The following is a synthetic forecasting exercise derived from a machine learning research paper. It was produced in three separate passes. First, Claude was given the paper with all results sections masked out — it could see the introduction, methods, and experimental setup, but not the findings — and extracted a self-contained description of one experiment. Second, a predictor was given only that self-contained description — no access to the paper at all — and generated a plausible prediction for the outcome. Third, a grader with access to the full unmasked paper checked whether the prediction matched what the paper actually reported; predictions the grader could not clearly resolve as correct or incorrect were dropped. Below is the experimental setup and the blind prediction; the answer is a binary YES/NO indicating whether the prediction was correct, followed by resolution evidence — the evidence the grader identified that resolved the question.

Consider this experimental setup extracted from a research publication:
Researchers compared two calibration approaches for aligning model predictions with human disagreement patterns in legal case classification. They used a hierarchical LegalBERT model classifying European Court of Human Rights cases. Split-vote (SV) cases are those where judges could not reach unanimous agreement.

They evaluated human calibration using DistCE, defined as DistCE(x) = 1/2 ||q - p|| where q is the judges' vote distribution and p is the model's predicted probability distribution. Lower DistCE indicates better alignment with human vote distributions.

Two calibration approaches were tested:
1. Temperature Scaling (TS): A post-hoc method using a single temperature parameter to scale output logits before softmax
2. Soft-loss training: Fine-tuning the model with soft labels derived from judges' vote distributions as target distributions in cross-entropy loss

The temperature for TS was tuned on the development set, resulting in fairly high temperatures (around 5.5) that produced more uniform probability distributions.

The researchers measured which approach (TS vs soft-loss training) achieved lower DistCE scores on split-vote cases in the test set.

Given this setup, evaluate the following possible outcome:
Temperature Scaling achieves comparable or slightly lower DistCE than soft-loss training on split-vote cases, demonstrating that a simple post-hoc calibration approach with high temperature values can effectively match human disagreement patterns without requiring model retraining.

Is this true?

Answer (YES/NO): NO